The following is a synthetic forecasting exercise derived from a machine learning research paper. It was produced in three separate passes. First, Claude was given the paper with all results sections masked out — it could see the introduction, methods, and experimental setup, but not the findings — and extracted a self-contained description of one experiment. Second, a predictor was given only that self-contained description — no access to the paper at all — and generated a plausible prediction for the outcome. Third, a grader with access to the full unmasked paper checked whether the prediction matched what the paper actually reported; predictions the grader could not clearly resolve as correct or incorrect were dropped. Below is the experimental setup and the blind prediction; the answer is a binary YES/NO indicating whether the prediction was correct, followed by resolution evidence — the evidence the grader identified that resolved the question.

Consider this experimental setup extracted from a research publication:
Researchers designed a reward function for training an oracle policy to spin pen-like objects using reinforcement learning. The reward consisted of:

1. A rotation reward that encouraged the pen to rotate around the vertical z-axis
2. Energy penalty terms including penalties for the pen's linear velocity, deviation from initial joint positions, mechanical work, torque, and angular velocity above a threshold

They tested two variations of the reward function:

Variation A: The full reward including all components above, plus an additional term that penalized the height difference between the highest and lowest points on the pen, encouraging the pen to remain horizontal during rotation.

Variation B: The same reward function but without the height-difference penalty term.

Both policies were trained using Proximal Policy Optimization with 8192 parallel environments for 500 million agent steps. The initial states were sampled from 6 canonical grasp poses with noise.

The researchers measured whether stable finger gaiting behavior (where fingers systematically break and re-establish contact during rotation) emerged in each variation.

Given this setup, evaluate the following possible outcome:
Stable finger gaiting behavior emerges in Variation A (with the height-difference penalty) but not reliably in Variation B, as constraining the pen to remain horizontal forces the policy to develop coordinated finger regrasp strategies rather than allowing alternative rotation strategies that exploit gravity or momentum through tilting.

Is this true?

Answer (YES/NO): NO